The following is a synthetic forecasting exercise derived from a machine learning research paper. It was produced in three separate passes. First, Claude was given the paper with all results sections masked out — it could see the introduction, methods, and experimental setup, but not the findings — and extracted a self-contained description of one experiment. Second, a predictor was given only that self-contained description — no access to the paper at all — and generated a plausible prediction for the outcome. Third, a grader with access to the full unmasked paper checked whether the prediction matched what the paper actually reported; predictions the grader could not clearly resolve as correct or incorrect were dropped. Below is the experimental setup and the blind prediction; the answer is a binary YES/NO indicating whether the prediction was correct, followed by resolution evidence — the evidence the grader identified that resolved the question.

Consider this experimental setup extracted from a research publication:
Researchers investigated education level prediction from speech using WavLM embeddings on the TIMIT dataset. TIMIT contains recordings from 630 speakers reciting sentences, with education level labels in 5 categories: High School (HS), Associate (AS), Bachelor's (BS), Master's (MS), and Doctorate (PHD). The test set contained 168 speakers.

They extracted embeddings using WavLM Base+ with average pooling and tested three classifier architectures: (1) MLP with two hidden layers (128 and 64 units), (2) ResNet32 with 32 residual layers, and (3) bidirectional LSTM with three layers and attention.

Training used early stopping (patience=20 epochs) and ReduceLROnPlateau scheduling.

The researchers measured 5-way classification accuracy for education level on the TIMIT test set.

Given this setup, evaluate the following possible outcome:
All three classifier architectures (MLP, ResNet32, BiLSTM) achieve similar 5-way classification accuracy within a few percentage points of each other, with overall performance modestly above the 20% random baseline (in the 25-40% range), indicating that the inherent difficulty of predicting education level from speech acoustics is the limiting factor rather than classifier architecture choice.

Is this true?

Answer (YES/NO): NO